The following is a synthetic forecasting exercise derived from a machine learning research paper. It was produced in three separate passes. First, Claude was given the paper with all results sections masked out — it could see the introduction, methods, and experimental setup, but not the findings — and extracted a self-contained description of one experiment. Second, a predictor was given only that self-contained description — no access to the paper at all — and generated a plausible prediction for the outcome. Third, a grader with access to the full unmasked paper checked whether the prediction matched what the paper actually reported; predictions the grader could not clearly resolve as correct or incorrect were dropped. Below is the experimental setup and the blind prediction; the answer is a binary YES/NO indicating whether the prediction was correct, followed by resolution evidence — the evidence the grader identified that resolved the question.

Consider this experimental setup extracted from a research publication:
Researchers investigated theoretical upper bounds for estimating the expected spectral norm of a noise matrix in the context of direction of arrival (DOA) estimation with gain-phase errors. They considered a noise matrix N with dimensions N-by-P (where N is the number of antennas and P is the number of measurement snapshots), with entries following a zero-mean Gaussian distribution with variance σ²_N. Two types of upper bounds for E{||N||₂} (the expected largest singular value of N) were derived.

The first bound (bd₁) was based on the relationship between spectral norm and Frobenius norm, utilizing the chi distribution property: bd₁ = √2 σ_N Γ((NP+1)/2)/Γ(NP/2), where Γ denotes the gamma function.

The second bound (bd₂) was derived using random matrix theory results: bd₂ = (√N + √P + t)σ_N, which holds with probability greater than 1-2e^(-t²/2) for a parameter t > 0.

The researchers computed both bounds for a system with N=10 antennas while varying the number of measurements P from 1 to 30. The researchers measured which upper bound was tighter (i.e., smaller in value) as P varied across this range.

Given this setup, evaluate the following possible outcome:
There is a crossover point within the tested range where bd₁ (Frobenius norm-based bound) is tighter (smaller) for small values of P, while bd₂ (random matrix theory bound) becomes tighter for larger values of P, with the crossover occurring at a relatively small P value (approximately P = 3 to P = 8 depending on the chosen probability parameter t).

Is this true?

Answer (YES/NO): NO